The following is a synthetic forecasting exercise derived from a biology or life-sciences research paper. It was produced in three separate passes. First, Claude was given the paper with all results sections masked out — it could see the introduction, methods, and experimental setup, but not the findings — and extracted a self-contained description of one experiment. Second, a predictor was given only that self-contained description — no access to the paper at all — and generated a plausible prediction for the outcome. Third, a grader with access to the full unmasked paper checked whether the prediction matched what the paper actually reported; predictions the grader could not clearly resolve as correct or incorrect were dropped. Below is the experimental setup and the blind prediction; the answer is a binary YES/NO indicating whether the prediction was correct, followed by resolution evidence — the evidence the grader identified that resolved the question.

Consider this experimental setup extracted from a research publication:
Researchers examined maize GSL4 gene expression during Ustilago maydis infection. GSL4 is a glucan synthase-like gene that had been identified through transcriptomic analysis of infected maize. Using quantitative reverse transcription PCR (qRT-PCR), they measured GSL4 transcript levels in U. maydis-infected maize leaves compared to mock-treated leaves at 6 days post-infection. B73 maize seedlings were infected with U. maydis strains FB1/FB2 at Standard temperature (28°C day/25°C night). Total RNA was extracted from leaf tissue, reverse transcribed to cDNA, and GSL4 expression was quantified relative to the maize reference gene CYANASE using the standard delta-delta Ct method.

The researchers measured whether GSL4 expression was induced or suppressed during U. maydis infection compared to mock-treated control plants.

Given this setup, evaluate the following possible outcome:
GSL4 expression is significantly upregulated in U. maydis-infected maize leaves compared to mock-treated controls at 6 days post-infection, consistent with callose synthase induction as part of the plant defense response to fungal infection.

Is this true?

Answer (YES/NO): NO